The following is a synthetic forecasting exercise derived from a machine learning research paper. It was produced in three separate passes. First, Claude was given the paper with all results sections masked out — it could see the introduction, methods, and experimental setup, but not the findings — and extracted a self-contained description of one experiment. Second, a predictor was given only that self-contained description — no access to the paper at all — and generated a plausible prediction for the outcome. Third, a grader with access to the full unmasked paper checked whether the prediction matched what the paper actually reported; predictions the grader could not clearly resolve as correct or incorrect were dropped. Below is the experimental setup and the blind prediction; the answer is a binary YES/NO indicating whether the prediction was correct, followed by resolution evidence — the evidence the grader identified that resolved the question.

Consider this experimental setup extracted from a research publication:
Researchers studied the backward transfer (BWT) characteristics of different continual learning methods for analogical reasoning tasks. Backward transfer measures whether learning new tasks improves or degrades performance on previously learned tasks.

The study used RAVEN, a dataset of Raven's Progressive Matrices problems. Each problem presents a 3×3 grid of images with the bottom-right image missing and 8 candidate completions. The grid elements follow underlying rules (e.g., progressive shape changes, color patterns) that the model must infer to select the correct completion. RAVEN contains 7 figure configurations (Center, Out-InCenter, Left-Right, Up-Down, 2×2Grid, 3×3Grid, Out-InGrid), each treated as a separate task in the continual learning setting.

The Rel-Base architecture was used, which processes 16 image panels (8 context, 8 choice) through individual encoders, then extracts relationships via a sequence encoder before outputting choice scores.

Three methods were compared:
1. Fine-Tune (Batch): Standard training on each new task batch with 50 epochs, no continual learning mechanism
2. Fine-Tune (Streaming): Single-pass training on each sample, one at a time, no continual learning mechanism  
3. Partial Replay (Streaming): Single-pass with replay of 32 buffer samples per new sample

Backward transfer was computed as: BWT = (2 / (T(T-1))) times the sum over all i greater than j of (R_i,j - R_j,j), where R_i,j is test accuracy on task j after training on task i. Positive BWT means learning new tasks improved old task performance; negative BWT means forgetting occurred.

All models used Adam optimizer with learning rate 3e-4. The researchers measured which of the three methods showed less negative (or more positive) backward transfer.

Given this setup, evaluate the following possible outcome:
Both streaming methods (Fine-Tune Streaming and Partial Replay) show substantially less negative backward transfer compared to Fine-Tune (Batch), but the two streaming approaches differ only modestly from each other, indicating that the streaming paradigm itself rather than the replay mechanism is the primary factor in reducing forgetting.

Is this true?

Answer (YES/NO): NO